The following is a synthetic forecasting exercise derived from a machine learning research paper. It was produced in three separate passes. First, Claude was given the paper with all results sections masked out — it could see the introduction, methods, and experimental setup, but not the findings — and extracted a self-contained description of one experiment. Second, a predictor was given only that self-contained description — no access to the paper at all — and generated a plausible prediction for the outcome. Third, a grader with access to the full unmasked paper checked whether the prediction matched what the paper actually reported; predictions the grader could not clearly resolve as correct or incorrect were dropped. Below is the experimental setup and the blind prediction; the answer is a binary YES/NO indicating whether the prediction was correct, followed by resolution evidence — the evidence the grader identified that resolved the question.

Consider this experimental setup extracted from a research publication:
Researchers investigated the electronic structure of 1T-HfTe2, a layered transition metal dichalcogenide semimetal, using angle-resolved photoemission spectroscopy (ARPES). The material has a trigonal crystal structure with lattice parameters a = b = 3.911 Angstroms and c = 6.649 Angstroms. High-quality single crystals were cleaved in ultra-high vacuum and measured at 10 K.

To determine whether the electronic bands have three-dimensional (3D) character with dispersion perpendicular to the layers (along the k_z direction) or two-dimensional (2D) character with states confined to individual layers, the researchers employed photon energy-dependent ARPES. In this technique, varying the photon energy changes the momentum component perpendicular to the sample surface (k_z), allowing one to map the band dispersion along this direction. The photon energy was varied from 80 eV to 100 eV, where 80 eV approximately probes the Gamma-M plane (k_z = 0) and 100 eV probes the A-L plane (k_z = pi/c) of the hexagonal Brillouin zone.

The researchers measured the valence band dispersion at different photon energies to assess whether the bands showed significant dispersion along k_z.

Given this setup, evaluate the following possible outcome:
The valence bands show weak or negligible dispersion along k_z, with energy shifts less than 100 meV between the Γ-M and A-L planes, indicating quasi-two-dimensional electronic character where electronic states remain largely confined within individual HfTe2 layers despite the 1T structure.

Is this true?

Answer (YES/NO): NO